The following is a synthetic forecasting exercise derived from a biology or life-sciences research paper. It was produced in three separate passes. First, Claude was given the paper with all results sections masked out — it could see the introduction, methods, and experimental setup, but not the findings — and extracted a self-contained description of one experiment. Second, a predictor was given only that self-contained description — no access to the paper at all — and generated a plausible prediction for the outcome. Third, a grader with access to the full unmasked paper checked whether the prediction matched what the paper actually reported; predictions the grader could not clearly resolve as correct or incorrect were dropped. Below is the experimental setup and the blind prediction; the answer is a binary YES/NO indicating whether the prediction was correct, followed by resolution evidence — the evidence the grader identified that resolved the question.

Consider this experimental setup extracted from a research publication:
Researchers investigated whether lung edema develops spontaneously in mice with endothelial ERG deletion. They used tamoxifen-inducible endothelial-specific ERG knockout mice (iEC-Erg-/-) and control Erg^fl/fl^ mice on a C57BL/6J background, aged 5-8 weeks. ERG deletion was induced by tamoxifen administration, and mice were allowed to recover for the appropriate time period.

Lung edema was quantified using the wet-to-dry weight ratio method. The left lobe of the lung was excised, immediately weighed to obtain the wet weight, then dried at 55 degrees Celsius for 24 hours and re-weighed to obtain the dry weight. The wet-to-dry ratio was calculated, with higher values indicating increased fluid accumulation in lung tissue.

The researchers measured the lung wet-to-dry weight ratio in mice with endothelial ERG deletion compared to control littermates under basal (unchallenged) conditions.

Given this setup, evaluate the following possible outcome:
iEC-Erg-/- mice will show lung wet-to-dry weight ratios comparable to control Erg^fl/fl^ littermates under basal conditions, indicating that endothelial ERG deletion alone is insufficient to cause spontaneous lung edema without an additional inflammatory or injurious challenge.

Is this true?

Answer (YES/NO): NO